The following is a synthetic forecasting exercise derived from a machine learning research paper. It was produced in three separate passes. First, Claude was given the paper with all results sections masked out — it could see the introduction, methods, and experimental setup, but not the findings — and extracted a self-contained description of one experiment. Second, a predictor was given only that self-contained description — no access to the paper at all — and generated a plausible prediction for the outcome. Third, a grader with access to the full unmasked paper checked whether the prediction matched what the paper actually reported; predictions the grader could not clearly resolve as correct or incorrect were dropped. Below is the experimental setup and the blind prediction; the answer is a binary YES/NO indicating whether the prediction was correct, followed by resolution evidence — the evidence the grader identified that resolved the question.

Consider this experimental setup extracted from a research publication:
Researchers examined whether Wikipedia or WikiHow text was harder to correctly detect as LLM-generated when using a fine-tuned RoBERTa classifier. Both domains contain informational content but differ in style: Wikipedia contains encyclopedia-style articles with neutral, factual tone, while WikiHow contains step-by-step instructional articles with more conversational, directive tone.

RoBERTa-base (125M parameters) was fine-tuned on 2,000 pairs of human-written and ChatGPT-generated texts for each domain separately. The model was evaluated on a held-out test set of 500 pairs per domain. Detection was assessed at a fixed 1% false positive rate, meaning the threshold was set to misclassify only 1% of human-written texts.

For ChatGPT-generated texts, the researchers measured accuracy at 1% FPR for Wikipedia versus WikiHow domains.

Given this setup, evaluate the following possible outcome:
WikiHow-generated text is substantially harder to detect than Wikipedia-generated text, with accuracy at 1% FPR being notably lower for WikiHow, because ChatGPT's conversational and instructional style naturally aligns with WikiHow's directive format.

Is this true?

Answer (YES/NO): NO